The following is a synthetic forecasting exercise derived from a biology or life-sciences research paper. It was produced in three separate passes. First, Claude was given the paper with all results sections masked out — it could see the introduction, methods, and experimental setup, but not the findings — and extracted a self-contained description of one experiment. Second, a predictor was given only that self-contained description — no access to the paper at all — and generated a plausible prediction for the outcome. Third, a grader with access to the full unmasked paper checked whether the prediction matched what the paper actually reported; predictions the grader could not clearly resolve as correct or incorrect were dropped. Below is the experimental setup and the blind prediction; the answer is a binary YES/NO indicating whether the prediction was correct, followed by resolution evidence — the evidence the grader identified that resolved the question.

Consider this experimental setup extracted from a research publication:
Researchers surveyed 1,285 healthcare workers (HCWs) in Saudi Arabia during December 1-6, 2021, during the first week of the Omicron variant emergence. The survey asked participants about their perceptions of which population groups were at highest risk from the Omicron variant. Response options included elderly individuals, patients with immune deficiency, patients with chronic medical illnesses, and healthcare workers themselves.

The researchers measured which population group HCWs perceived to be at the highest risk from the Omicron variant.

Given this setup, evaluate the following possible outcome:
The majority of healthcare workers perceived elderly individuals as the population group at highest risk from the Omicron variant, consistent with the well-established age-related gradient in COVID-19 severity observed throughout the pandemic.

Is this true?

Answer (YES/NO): NO